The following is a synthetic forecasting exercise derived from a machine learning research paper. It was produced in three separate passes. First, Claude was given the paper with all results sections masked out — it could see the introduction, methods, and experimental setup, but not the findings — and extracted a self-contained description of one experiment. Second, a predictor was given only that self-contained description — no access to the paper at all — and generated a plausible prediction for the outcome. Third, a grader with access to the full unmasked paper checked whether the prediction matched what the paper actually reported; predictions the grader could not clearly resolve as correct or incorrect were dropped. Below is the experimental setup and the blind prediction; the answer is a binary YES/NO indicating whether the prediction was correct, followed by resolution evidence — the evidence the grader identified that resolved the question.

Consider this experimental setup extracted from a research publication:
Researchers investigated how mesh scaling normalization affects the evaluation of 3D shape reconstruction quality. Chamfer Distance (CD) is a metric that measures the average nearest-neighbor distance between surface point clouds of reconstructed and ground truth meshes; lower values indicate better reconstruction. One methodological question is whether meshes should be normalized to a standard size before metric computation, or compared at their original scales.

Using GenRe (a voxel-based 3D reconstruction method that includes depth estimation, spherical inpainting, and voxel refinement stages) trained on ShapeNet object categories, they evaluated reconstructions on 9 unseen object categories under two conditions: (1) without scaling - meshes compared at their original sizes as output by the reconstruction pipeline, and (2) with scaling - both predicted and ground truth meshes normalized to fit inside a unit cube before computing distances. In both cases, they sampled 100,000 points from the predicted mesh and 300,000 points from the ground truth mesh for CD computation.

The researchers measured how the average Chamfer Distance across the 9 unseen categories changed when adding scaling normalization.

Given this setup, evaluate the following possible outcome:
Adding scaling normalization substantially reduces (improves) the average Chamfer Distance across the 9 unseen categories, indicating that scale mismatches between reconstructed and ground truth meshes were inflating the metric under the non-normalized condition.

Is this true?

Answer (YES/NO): NO